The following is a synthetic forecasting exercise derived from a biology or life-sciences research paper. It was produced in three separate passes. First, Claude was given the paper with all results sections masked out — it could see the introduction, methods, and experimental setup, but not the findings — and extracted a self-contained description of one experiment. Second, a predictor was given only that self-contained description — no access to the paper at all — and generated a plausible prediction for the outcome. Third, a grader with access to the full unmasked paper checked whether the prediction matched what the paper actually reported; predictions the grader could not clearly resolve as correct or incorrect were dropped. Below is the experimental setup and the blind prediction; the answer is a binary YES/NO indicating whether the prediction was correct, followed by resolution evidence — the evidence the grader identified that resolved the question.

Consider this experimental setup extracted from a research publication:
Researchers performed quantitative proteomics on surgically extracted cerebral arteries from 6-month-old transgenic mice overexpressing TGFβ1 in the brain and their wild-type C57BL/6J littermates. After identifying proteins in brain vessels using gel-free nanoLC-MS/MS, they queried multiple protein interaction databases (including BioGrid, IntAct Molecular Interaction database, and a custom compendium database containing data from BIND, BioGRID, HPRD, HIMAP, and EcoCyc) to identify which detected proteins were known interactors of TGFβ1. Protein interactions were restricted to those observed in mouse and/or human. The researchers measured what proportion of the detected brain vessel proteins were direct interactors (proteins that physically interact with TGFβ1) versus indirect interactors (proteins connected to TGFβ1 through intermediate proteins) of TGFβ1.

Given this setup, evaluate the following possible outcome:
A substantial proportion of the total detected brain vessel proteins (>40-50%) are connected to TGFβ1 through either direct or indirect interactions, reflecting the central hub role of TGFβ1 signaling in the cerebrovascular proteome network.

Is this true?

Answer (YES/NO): YES